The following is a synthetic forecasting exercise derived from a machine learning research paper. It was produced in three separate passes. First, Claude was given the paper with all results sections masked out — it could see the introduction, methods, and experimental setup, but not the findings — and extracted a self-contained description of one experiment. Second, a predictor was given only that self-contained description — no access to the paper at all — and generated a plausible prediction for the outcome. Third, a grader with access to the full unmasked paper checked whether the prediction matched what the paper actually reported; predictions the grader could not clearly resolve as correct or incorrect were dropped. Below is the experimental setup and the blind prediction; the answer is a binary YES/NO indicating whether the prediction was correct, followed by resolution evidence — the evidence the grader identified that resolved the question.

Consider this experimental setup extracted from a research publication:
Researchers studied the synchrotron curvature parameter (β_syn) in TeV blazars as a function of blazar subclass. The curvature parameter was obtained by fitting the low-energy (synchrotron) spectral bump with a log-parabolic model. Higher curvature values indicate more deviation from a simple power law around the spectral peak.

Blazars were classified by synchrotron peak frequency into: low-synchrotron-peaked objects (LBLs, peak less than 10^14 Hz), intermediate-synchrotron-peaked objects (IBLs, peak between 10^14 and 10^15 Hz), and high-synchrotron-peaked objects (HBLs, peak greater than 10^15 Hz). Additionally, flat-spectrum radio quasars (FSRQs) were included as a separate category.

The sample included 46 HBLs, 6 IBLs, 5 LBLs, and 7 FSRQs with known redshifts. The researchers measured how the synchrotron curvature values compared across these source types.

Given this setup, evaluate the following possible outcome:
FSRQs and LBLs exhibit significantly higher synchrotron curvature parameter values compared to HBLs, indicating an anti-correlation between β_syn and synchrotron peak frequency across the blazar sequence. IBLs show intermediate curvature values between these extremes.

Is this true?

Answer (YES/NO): YES